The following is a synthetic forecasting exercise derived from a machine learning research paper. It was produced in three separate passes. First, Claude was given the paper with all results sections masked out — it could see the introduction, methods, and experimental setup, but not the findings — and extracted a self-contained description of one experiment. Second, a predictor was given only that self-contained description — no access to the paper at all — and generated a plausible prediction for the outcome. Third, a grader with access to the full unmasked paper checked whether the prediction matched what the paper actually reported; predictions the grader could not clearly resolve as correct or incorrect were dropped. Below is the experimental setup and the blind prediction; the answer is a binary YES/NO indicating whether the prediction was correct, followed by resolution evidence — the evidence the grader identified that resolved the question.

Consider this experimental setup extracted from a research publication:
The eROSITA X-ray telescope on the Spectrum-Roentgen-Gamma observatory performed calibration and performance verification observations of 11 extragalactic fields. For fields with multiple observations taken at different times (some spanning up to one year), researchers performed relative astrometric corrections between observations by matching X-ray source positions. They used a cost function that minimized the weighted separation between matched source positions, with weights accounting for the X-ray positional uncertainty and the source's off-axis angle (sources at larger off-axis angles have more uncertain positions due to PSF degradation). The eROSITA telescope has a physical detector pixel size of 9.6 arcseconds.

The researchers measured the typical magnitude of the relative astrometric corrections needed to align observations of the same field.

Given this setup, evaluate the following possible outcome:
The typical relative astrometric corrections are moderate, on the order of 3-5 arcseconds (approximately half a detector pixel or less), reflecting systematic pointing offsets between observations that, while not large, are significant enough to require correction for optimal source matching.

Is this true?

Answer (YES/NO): NO